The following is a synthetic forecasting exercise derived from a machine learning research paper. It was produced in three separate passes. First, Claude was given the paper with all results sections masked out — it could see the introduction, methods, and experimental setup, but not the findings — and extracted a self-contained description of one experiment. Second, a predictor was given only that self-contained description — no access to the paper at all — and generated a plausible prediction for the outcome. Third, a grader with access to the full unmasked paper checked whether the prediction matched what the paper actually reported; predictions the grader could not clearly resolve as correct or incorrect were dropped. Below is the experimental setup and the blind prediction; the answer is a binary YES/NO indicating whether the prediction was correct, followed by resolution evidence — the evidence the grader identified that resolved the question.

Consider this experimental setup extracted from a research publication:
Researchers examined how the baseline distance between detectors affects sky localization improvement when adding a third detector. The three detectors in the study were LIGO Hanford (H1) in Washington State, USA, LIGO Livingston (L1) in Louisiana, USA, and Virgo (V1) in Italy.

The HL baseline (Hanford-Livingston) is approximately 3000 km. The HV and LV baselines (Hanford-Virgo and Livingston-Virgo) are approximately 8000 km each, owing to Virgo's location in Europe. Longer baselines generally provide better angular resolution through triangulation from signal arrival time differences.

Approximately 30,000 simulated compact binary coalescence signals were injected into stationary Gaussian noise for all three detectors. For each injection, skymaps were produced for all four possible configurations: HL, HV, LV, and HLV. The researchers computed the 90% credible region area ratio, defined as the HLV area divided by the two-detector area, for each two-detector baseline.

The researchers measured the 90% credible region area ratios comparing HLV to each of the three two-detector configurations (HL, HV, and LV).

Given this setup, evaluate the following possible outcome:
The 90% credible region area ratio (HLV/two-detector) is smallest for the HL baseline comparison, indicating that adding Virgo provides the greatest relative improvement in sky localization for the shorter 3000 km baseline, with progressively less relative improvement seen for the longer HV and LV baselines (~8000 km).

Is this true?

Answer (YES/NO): NO